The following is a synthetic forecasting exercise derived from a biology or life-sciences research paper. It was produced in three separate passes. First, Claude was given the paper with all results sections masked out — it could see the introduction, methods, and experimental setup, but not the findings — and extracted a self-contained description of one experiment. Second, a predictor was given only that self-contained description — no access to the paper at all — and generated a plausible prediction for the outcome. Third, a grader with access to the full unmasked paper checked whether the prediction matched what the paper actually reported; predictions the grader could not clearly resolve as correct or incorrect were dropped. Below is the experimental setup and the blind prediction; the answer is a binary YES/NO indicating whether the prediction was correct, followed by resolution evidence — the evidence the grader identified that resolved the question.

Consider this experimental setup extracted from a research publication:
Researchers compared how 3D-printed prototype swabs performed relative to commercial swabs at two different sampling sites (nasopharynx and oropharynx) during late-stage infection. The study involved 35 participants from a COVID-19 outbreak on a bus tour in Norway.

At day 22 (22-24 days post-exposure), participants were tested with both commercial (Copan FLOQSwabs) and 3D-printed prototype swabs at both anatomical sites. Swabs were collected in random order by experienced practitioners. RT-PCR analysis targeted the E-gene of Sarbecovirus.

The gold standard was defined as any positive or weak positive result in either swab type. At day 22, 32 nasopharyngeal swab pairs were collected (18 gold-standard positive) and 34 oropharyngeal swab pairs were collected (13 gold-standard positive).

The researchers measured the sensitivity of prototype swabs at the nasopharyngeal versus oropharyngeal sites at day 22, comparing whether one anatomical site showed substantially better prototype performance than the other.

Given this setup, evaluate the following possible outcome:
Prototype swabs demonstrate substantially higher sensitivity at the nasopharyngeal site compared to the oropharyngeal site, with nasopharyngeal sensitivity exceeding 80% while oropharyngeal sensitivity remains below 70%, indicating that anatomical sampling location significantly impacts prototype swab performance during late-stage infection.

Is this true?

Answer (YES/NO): NO